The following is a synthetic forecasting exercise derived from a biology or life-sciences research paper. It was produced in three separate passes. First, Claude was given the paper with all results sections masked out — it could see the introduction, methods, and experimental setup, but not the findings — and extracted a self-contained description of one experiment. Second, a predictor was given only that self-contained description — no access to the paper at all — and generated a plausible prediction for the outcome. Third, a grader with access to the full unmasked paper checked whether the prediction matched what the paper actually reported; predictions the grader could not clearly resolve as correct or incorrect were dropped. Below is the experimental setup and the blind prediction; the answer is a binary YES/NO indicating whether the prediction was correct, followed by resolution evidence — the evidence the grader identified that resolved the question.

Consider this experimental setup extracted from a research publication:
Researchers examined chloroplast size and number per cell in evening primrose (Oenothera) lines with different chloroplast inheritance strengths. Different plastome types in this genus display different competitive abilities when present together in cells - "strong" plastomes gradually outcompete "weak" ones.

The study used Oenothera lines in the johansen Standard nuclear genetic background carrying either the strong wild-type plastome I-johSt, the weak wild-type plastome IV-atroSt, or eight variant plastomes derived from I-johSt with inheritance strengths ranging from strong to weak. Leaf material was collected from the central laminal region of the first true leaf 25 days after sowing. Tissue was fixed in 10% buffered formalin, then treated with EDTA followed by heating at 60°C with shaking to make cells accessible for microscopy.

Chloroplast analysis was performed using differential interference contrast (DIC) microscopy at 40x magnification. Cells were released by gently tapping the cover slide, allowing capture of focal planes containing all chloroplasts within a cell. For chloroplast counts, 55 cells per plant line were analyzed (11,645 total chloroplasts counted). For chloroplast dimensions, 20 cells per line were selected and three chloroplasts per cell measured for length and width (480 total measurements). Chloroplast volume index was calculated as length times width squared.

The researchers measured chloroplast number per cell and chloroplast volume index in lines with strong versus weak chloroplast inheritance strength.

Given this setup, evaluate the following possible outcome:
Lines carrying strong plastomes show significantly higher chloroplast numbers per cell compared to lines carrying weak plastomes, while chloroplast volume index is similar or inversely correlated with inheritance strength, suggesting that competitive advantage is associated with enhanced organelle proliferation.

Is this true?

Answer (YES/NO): NO